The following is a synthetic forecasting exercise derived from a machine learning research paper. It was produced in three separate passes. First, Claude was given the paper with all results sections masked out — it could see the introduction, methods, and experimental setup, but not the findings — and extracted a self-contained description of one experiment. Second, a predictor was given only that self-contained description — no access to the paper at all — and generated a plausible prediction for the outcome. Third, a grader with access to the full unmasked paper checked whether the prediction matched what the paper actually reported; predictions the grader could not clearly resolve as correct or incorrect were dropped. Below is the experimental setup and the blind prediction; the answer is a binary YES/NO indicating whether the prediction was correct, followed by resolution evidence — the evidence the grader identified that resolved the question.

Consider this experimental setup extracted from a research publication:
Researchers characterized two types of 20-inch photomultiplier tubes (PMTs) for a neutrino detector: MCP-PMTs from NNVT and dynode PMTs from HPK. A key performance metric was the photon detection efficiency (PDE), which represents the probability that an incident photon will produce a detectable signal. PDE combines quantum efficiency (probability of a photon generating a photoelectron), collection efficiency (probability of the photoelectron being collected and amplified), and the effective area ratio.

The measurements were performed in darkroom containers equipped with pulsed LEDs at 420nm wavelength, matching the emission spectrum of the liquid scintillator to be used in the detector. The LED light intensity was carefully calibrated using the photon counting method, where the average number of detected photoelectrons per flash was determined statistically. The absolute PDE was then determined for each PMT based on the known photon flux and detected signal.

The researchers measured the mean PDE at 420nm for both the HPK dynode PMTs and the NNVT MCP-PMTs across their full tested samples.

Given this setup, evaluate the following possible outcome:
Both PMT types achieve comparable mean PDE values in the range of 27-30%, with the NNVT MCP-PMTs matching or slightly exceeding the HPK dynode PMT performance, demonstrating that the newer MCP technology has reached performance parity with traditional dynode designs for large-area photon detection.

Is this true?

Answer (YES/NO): NO